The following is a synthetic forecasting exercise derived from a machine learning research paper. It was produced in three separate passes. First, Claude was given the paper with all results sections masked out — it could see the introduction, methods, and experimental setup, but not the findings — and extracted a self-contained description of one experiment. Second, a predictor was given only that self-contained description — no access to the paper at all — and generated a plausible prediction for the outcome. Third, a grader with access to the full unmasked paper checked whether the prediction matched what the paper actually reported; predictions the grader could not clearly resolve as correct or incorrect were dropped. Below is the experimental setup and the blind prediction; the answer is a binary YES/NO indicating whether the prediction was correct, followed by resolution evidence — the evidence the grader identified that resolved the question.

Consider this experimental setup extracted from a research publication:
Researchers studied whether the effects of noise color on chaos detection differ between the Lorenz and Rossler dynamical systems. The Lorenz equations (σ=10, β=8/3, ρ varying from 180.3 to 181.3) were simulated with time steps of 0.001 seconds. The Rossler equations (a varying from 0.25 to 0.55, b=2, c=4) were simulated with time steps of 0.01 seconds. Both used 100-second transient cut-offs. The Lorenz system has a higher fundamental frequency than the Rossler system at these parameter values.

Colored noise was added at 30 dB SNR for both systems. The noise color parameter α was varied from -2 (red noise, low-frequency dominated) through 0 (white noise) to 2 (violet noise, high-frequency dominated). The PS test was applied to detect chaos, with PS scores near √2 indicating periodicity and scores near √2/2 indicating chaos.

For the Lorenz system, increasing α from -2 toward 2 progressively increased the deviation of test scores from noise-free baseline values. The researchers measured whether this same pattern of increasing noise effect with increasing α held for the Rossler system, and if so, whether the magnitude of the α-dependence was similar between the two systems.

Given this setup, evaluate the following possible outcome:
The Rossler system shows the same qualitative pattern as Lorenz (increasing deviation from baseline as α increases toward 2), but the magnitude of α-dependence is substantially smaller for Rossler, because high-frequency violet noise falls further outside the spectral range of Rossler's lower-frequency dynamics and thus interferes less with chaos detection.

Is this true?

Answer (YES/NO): YES